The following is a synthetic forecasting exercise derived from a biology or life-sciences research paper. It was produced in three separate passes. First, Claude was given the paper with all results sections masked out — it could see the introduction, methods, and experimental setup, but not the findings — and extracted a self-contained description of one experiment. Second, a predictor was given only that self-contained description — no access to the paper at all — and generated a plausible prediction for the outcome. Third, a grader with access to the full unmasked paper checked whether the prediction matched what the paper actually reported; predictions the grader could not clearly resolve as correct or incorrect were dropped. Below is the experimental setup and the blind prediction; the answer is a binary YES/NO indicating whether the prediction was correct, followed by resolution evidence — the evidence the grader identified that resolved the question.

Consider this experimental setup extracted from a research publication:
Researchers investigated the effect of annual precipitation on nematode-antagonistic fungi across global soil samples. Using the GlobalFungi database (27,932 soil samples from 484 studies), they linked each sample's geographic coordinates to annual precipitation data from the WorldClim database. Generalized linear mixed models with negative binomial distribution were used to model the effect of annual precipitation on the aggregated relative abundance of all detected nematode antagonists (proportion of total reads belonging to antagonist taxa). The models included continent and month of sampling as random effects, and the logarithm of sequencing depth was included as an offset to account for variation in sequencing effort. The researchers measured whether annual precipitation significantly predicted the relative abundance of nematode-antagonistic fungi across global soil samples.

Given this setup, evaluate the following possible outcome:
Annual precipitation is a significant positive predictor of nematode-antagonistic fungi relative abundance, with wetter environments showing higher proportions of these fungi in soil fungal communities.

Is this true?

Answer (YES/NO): NO